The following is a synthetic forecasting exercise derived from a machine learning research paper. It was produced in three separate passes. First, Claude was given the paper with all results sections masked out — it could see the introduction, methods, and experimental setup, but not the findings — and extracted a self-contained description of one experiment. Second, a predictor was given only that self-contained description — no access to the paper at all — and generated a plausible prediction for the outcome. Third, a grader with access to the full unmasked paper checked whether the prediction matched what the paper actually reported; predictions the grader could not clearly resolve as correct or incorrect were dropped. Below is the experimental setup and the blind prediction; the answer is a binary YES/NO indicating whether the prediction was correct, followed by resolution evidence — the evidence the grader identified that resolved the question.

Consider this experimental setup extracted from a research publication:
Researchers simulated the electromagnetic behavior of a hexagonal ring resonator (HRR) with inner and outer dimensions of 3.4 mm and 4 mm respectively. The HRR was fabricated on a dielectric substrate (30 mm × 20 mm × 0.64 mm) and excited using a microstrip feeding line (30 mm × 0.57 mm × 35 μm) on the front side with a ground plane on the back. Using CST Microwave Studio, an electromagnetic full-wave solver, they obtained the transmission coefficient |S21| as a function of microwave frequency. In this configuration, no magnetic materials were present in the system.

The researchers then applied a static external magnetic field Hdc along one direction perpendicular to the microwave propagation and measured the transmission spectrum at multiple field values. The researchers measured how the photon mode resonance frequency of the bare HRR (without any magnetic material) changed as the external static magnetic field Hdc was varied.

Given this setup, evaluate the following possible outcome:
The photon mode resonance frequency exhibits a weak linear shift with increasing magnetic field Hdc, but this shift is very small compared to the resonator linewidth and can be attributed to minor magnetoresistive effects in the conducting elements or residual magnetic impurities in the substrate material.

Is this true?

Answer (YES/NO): NO